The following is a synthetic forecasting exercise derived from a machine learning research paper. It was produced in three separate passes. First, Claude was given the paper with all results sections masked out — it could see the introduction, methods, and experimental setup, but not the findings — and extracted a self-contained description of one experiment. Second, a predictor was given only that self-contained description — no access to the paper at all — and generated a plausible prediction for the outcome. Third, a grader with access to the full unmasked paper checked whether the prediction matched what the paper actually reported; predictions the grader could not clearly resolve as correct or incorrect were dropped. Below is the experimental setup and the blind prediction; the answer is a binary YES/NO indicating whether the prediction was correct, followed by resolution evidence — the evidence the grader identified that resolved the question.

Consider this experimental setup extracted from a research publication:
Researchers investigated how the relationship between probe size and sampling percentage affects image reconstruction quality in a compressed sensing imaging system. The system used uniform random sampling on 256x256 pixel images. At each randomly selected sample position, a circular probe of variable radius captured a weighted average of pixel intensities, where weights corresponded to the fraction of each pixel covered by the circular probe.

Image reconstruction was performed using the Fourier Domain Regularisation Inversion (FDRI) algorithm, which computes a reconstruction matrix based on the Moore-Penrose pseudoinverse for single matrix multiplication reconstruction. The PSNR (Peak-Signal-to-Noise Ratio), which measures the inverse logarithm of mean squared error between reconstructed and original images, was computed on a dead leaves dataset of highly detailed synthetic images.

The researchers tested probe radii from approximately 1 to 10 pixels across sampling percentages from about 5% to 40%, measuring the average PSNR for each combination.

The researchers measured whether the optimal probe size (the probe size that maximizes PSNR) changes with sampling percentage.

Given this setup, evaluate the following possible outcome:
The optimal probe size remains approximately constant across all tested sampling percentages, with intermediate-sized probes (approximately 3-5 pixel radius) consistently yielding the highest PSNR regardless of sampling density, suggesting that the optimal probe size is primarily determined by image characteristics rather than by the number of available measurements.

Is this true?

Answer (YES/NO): NO